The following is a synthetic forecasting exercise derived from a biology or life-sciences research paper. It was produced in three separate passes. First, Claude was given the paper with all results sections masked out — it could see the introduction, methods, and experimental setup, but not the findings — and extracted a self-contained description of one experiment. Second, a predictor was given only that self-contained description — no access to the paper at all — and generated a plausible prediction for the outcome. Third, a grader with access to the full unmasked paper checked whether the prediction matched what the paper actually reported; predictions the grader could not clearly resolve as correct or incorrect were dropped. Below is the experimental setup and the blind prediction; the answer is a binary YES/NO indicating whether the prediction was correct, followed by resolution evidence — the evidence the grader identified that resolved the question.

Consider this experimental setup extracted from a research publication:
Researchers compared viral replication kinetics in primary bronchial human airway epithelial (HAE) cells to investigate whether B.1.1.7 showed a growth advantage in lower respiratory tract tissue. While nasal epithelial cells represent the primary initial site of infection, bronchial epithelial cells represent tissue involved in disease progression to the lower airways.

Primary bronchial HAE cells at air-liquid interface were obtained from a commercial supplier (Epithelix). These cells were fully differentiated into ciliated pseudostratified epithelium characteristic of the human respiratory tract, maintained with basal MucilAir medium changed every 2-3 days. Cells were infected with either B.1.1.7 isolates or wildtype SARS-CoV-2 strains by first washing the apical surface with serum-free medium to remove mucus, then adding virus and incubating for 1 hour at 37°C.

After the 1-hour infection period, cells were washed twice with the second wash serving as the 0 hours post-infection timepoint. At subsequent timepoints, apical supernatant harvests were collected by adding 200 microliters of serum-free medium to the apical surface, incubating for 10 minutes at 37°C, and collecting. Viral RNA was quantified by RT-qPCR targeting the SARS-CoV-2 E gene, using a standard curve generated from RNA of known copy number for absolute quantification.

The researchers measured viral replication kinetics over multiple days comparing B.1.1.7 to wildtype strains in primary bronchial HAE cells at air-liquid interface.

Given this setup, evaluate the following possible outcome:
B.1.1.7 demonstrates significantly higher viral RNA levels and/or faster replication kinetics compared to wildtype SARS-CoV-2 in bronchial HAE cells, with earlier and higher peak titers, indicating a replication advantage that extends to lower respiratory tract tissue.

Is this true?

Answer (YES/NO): NO